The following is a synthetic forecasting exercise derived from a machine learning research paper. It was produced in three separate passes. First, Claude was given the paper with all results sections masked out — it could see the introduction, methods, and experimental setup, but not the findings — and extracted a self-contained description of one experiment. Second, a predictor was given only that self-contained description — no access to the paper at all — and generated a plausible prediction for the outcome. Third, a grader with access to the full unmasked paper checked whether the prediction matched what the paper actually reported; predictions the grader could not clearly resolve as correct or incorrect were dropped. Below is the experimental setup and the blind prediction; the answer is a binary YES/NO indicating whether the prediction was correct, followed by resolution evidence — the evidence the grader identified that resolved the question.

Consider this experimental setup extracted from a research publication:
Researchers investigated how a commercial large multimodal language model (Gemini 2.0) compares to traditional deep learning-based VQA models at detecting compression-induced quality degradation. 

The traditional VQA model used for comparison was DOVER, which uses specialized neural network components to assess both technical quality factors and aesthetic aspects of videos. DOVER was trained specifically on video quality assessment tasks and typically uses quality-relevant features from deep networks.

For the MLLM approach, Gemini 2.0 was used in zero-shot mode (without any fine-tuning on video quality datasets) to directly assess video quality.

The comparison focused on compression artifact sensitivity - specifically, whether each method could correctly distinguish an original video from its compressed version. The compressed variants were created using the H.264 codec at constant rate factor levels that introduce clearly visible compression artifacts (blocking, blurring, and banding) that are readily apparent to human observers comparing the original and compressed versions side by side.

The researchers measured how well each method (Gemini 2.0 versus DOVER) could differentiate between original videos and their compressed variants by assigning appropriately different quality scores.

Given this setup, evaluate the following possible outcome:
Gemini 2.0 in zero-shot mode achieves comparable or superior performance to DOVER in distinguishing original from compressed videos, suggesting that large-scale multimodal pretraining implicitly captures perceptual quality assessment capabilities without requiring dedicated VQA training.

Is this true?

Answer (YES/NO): NO